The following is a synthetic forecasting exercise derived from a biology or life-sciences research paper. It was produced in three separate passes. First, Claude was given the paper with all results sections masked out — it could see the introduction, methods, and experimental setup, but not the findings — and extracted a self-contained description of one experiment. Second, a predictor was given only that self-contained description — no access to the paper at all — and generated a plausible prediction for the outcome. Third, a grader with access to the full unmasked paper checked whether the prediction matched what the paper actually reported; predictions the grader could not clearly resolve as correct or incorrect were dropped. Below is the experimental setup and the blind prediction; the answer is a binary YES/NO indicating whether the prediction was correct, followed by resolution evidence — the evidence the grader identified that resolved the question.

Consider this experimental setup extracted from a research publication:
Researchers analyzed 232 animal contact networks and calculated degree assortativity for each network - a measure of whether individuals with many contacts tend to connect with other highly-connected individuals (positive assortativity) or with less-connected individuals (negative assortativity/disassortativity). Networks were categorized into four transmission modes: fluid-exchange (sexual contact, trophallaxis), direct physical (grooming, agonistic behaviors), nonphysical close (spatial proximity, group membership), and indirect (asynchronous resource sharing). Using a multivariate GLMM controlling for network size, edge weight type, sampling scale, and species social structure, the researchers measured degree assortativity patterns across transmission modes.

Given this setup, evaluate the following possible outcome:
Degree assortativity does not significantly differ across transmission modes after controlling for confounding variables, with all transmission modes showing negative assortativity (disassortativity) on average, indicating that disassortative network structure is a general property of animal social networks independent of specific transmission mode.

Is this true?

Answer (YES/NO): NO